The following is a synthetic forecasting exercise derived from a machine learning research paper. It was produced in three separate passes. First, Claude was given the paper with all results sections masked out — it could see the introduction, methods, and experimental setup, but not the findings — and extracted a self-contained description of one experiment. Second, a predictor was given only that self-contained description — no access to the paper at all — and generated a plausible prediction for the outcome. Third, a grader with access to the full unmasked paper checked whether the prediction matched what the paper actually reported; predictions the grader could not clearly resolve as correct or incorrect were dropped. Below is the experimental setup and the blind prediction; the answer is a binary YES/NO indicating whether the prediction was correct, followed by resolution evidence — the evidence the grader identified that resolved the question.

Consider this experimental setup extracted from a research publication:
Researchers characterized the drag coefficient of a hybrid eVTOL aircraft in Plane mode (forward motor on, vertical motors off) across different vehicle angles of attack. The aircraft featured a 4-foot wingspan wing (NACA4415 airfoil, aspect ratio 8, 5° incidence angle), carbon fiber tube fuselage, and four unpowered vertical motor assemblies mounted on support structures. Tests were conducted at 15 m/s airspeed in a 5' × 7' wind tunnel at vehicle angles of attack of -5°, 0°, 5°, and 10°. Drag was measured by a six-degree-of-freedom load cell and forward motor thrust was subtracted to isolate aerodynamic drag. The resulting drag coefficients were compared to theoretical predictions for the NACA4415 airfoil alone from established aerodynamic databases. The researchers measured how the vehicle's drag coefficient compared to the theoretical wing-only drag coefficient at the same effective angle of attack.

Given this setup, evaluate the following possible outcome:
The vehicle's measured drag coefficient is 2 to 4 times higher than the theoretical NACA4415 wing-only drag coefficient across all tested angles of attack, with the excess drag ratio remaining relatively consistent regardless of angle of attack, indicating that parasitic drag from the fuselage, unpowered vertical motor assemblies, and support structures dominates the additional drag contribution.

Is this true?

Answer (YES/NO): NO